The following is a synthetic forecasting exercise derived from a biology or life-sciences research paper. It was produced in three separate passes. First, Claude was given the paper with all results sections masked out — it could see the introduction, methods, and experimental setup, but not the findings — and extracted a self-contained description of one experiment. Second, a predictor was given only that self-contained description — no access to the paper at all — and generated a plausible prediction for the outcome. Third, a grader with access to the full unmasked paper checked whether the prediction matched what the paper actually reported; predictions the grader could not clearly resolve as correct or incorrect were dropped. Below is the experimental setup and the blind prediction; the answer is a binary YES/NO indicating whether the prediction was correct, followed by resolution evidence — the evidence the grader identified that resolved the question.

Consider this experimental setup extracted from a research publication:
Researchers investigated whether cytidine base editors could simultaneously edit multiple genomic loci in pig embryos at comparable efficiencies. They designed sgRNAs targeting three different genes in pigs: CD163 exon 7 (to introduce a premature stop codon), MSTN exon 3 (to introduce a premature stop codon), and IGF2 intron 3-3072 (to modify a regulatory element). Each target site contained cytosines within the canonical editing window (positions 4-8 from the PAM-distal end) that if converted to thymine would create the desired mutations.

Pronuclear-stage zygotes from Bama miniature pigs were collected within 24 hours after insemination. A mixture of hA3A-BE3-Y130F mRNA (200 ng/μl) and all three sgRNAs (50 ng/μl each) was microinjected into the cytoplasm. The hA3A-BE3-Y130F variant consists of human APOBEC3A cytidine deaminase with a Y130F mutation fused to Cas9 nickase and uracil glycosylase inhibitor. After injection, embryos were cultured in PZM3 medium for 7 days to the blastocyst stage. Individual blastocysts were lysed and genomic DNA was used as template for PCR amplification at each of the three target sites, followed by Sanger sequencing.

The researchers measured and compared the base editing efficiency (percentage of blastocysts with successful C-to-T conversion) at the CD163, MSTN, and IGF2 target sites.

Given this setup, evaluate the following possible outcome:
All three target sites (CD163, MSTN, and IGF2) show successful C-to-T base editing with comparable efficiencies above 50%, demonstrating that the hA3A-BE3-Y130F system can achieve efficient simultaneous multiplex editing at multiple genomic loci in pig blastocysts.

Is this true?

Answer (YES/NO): NO